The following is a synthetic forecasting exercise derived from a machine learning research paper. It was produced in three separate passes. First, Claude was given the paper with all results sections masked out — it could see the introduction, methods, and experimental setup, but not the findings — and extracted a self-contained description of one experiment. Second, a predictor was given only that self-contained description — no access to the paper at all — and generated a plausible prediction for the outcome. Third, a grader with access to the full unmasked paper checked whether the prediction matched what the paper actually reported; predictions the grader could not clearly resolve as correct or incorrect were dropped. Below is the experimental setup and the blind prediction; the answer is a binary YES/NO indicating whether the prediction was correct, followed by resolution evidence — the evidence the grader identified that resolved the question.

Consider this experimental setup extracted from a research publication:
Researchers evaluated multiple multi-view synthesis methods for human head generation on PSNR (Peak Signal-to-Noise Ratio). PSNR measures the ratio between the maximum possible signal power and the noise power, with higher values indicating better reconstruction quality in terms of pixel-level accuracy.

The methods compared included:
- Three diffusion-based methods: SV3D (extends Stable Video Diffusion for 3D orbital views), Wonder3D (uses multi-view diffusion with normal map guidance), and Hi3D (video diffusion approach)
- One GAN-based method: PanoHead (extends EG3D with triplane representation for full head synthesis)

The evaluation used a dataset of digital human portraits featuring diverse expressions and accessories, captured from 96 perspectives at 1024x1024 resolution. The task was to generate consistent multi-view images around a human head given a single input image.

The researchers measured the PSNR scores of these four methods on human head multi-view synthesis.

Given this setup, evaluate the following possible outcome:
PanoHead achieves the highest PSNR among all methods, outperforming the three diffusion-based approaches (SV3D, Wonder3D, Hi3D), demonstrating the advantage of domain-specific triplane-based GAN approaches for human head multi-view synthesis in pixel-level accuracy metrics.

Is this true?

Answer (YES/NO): NO